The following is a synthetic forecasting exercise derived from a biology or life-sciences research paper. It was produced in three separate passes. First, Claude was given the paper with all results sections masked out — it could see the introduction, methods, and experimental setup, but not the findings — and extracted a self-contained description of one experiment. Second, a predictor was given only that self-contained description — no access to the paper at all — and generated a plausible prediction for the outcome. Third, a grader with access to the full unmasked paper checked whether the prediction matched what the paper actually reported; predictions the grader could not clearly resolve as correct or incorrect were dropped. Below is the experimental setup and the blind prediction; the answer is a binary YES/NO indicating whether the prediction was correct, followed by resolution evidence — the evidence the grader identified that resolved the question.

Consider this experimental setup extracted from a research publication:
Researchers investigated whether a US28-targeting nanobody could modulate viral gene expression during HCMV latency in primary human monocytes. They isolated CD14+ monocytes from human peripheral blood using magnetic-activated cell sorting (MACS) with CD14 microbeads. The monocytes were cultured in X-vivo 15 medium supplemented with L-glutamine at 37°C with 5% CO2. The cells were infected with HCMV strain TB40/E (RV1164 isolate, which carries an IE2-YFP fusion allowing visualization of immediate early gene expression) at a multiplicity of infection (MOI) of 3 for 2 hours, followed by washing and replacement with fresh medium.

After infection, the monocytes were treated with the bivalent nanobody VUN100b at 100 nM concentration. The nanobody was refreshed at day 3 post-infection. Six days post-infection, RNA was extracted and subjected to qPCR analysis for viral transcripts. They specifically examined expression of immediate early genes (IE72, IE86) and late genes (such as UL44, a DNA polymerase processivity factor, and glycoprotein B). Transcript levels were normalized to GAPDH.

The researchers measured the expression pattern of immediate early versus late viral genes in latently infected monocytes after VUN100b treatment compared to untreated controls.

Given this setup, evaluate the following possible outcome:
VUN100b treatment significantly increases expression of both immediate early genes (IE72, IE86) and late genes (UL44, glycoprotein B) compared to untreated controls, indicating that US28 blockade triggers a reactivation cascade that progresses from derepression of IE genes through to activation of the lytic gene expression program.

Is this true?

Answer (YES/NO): NO